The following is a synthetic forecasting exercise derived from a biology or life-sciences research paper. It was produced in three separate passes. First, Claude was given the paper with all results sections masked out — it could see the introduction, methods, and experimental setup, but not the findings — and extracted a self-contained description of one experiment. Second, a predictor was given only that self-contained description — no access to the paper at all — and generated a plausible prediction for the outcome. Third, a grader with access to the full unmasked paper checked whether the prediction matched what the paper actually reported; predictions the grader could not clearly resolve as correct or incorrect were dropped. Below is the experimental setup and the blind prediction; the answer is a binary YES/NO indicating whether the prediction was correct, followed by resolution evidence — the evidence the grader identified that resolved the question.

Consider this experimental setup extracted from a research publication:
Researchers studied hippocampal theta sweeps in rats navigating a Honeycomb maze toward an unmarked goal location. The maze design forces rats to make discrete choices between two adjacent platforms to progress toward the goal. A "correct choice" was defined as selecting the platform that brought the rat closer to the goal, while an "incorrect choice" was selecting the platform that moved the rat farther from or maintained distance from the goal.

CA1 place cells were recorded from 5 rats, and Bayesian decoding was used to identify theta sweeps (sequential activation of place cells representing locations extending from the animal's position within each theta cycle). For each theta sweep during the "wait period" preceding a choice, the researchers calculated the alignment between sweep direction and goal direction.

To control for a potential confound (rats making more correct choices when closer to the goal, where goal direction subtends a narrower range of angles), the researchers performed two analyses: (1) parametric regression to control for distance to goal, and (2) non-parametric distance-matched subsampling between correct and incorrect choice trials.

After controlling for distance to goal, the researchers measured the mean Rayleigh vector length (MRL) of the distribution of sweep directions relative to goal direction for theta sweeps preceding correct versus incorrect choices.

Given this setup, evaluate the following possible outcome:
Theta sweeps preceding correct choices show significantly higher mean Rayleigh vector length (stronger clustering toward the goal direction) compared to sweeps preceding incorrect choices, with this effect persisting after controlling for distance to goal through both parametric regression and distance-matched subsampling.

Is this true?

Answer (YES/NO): YES